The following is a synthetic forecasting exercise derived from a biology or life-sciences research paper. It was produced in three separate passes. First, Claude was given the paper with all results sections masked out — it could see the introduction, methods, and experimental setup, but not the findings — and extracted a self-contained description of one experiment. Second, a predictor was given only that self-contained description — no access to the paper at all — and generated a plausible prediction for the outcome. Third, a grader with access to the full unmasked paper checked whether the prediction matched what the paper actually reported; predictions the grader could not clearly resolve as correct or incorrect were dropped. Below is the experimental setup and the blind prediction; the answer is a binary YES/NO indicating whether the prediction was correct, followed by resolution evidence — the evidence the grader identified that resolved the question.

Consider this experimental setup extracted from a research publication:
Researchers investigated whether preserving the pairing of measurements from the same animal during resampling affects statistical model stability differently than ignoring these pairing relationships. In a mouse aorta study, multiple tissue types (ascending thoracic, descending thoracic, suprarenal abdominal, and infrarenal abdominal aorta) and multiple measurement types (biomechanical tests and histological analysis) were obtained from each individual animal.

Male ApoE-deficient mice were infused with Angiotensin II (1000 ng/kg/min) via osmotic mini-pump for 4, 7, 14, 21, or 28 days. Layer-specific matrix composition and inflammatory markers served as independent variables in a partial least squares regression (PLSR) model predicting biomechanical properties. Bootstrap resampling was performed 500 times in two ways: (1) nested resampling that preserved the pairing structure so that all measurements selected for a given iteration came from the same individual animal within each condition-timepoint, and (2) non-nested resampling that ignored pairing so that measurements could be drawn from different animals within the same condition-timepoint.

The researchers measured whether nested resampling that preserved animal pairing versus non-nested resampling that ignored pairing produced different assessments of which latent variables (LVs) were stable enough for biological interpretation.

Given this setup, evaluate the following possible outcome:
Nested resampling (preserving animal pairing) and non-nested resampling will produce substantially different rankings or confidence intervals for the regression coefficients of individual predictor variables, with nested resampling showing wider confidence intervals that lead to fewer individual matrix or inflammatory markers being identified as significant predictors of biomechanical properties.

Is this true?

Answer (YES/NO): NO